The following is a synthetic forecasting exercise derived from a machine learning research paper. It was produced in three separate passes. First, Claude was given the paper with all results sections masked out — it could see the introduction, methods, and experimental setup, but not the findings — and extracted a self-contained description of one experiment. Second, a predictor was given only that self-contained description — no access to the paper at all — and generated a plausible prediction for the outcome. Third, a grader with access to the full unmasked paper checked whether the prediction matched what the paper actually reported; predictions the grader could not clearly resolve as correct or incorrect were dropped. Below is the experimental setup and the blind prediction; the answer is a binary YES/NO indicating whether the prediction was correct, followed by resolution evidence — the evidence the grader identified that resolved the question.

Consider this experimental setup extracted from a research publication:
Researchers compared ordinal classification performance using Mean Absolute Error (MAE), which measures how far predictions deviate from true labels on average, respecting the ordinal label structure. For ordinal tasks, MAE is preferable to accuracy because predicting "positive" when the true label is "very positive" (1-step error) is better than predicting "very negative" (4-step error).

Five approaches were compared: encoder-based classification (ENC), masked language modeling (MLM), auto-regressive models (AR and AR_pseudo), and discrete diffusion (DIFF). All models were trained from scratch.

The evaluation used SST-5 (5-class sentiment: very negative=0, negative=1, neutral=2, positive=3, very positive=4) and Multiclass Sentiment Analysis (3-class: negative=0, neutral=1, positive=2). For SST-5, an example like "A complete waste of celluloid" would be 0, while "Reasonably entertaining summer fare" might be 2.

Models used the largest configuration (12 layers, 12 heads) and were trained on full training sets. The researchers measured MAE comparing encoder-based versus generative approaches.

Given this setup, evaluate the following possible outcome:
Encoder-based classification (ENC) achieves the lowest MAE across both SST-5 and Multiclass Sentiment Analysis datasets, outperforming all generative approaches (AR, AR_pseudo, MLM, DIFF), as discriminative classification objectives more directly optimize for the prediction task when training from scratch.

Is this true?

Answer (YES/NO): NO